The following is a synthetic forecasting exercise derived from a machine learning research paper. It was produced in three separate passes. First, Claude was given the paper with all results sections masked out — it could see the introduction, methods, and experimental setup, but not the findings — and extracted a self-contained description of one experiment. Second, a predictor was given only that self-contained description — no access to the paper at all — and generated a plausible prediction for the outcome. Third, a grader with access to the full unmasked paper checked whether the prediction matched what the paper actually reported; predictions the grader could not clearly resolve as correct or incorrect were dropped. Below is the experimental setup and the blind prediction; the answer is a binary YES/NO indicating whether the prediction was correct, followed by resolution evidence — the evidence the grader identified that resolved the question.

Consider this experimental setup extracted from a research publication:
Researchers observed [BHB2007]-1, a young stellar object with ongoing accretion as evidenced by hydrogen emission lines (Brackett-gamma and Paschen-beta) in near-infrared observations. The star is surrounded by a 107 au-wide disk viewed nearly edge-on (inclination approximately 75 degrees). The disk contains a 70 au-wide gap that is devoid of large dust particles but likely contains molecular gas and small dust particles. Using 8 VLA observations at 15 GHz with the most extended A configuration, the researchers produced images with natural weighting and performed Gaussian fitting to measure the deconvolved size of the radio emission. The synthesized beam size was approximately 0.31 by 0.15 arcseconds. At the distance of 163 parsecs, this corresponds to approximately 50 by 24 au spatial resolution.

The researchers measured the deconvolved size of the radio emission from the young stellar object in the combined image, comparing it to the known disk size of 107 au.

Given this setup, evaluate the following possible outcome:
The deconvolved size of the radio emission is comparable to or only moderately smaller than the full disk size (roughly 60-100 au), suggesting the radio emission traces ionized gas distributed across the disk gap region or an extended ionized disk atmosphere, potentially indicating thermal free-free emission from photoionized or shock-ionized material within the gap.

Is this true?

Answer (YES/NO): NO